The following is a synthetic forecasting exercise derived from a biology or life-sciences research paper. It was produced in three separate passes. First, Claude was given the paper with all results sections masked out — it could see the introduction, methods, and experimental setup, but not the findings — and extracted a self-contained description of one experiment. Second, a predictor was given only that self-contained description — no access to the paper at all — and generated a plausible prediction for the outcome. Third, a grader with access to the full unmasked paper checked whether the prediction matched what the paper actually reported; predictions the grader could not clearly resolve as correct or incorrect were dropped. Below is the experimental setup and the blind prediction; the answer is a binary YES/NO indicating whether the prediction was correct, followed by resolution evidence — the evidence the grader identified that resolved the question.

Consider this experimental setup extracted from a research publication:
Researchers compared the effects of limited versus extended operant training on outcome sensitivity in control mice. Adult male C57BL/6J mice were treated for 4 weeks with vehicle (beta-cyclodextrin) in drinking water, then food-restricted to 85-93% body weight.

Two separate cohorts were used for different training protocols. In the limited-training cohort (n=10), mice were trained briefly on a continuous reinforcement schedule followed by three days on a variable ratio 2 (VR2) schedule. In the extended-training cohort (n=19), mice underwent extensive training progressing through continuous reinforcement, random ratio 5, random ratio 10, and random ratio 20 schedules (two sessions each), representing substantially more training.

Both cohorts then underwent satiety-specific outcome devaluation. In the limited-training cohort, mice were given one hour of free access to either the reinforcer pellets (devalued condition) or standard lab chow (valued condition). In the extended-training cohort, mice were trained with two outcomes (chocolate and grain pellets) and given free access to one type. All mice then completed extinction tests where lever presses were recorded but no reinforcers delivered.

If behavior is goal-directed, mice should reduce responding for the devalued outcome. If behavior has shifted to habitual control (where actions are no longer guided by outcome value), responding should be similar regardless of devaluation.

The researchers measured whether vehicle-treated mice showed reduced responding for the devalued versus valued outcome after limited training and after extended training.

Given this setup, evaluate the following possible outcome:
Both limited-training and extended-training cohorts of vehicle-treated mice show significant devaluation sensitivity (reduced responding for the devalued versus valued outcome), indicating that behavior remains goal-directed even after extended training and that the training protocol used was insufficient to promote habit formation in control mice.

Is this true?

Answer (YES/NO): NO